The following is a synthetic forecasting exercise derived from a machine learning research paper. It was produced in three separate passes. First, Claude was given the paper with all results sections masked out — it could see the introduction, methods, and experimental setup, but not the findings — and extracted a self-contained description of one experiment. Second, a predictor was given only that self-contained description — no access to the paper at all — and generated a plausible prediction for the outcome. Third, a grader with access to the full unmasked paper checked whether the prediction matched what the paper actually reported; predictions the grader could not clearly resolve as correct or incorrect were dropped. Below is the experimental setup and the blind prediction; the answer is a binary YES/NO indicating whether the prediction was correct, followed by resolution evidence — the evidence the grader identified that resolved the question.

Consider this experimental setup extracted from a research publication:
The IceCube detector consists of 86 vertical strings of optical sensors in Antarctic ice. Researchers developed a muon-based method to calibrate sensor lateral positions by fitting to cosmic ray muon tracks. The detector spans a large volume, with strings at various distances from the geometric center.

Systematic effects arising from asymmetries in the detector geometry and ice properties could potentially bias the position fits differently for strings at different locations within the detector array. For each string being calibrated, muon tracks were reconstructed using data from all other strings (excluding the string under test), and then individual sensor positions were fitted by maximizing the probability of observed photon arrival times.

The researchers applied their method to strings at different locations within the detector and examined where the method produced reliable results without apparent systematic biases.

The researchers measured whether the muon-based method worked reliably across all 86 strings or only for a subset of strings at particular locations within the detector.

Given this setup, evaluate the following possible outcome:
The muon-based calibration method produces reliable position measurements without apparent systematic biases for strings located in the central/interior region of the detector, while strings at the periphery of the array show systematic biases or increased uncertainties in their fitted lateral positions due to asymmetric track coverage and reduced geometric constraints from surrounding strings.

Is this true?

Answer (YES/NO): YES